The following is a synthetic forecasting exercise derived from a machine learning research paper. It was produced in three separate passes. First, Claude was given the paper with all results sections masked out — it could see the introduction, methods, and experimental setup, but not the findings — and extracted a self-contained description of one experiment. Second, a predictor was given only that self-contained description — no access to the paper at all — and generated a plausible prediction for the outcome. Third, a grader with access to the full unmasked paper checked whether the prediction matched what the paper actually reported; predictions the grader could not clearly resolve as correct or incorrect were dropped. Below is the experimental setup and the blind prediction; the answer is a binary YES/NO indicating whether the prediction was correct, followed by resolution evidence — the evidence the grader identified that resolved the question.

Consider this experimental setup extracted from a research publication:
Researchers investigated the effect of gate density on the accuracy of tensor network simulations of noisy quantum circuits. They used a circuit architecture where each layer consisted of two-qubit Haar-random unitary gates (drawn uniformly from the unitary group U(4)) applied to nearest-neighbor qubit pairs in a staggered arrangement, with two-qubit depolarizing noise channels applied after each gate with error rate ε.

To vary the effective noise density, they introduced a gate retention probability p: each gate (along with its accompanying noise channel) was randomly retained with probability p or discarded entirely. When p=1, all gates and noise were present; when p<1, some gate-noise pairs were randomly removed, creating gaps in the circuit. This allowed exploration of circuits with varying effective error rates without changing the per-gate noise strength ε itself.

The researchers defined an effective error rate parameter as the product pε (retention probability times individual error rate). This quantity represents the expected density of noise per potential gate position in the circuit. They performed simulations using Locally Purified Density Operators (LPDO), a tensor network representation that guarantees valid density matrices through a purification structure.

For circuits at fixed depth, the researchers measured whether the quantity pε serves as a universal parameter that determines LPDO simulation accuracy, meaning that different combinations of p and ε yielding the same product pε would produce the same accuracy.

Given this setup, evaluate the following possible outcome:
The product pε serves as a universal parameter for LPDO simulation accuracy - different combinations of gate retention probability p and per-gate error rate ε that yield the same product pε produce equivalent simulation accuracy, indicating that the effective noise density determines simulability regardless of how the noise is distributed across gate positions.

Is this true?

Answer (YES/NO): YES